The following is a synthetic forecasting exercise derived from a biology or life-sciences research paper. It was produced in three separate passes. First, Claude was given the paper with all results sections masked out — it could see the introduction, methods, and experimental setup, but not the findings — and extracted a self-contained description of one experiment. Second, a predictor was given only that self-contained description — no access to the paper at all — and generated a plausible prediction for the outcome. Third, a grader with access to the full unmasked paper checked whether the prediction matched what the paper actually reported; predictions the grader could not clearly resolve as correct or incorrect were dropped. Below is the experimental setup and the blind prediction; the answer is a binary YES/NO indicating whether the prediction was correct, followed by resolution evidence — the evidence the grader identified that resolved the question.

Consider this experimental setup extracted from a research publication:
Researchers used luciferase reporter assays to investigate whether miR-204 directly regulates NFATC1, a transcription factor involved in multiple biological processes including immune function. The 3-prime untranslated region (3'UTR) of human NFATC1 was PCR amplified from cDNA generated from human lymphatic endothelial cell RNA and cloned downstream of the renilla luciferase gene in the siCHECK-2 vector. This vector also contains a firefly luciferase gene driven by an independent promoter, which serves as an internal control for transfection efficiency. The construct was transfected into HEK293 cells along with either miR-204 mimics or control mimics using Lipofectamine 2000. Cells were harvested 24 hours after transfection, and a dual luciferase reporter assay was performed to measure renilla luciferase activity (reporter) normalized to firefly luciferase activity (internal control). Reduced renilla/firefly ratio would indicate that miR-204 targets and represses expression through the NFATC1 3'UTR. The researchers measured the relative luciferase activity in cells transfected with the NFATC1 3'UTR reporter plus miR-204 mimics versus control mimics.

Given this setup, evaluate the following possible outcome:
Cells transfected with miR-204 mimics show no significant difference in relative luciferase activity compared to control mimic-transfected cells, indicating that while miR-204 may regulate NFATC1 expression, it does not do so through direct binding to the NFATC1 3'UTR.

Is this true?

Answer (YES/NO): NO